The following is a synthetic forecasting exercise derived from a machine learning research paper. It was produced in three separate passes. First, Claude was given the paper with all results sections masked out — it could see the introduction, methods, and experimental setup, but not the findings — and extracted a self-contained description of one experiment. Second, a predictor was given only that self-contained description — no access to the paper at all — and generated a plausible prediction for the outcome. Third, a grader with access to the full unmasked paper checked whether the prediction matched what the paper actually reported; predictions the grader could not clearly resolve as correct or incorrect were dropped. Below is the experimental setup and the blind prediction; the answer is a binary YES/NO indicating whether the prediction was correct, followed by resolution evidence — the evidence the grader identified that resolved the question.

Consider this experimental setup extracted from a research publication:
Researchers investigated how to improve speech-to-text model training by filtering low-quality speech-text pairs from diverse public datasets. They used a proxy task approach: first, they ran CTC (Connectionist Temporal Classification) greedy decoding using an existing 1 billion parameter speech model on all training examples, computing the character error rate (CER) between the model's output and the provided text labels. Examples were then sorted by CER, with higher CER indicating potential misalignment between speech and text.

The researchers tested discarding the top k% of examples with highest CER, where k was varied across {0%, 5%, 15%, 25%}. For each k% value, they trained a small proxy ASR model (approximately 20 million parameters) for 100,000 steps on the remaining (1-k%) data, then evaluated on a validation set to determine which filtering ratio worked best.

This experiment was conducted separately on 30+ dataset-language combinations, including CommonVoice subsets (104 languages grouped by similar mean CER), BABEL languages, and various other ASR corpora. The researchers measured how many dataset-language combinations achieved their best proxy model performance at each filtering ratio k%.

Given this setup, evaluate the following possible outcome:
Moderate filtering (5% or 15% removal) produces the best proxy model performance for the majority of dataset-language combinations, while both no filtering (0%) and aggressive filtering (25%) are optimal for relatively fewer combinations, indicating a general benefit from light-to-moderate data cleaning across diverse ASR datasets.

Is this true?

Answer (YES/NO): NO